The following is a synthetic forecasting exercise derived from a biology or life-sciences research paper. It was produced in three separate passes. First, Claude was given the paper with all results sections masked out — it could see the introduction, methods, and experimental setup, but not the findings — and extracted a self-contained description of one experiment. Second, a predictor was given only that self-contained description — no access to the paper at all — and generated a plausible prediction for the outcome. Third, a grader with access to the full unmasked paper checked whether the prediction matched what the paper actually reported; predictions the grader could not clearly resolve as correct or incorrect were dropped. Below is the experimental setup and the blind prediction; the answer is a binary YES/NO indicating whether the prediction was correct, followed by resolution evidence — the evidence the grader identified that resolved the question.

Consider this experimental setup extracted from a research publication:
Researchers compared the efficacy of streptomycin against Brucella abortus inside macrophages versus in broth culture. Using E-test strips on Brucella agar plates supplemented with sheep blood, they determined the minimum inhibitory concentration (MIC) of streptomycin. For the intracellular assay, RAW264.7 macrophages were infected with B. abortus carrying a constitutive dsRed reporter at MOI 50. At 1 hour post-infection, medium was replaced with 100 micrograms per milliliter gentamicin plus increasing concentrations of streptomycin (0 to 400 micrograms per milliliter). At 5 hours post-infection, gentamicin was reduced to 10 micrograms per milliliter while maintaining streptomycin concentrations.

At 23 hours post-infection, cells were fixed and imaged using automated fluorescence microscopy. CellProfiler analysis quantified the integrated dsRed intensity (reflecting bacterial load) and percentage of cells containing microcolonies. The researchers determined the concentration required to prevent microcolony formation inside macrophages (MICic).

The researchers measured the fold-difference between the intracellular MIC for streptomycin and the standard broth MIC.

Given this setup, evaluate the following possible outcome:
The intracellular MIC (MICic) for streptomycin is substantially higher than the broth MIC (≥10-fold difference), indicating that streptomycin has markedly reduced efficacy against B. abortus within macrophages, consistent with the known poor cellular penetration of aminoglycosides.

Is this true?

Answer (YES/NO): YES